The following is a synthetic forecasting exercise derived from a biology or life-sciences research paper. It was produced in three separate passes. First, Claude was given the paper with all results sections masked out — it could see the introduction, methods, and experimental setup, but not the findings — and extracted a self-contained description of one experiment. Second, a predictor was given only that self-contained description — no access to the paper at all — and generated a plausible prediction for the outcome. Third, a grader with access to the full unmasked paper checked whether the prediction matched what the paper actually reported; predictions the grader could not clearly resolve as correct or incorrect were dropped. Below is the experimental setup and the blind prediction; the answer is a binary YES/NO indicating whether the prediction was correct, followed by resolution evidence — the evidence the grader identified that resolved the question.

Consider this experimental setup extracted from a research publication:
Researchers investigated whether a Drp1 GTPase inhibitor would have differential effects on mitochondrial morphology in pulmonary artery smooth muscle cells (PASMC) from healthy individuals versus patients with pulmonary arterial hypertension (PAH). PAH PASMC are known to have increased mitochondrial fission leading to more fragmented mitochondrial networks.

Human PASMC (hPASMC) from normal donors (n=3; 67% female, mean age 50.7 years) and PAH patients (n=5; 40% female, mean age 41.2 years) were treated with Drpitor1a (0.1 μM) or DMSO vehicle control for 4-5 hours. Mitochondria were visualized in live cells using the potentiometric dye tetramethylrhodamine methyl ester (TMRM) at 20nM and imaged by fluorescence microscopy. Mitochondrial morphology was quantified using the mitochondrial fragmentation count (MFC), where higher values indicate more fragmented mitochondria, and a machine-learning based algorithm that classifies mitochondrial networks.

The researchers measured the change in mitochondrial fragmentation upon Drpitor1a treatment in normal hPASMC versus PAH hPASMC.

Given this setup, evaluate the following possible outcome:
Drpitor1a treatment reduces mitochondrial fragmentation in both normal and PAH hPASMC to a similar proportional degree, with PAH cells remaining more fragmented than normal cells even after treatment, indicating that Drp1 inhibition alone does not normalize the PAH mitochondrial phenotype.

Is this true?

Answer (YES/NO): NO